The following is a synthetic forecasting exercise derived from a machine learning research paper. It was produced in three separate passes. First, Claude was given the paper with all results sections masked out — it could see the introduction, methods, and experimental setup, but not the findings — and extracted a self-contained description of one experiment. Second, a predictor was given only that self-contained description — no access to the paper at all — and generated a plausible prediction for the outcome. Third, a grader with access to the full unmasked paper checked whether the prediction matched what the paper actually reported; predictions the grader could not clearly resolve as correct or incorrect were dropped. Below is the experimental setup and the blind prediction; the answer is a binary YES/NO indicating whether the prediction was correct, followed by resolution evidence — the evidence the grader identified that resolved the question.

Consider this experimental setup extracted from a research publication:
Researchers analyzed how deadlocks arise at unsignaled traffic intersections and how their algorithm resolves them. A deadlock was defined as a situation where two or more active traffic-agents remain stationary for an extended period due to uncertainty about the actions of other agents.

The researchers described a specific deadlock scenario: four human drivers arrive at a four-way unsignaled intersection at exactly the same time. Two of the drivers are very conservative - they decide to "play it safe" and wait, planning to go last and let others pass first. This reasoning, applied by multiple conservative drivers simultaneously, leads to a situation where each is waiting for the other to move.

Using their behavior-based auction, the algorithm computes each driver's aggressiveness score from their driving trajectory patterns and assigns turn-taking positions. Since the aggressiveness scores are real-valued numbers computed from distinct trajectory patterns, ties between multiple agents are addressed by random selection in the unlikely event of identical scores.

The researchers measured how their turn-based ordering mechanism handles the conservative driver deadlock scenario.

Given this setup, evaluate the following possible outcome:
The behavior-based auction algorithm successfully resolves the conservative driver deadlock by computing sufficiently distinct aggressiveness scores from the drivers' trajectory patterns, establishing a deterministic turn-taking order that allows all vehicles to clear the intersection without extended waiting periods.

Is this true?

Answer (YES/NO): YES